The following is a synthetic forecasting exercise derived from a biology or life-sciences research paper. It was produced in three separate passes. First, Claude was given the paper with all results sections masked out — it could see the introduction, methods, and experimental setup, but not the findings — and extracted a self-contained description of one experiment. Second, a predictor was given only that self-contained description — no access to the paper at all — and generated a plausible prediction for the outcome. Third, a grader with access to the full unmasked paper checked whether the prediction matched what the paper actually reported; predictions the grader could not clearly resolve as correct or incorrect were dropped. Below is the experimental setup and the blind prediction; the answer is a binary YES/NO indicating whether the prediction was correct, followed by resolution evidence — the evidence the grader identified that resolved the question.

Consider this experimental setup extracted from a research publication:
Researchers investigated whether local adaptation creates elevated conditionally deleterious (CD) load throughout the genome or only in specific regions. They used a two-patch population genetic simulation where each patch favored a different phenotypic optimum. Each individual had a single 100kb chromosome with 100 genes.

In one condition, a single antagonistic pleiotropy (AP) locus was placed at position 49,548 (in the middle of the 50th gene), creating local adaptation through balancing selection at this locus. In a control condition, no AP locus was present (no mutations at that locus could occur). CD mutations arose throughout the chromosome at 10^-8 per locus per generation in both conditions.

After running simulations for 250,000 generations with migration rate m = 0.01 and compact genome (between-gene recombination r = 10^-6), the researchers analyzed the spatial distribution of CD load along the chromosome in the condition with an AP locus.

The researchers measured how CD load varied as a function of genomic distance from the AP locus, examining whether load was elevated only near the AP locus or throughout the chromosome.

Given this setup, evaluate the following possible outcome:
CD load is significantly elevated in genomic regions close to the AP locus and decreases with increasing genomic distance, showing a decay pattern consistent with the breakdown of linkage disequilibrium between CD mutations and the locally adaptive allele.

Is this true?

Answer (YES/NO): YES